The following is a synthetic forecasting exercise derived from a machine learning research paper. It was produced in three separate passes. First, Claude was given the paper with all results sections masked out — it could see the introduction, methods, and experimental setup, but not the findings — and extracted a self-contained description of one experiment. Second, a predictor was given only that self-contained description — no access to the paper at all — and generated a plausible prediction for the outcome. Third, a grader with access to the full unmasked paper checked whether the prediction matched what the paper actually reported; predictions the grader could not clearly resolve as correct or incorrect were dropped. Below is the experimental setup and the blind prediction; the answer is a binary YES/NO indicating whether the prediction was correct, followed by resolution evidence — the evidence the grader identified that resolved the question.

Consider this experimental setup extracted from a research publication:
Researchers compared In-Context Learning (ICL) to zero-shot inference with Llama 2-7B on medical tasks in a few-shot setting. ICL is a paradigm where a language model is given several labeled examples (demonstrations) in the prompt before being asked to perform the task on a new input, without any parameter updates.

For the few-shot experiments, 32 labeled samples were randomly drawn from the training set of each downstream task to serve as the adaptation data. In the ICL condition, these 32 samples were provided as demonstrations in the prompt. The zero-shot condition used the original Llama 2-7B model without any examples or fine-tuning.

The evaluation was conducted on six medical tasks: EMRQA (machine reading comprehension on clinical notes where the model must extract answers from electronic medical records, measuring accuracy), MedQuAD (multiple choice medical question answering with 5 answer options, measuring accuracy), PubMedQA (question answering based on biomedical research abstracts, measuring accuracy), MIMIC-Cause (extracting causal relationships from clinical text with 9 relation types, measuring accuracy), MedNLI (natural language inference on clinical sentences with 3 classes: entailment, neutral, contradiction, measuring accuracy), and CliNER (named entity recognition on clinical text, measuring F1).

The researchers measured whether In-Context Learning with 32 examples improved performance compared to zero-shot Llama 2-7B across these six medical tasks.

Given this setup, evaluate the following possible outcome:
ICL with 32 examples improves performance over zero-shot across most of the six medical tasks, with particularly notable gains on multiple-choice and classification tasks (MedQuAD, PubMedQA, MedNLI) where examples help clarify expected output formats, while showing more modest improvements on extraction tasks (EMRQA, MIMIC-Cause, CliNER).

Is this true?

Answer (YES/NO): NO